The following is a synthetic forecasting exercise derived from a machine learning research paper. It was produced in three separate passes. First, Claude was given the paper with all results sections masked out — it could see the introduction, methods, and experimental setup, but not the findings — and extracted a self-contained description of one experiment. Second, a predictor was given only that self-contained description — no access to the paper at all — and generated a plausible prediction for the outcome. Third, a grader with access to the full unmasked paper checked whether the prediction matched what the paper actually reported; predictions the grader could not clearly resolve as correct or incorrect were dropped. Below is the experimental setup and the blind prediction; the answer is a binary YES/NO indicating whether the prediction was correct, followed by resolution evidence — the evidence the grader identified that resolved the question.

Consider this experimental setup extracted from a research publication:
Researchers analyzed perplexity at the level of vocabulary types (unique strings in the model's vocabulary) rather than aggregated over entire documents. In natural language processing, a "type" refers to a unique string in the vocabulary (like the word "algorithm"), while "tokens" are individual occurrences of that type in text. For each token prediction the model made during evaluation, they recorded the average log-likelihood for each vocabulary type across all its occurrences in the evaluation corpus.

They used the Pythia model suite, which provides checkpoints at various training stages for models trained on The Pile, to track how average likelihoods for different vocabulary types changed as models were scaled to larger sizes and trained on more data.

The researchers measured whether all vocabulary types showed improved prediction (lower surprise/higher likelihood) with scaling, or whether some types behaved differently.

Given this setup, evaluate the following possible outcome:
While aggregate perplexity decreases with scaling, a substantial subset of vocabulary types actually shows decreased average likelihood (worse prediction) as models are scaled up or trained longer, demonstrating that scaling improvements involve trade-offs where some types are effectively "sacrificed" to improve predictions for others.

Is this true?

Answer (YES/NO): YES